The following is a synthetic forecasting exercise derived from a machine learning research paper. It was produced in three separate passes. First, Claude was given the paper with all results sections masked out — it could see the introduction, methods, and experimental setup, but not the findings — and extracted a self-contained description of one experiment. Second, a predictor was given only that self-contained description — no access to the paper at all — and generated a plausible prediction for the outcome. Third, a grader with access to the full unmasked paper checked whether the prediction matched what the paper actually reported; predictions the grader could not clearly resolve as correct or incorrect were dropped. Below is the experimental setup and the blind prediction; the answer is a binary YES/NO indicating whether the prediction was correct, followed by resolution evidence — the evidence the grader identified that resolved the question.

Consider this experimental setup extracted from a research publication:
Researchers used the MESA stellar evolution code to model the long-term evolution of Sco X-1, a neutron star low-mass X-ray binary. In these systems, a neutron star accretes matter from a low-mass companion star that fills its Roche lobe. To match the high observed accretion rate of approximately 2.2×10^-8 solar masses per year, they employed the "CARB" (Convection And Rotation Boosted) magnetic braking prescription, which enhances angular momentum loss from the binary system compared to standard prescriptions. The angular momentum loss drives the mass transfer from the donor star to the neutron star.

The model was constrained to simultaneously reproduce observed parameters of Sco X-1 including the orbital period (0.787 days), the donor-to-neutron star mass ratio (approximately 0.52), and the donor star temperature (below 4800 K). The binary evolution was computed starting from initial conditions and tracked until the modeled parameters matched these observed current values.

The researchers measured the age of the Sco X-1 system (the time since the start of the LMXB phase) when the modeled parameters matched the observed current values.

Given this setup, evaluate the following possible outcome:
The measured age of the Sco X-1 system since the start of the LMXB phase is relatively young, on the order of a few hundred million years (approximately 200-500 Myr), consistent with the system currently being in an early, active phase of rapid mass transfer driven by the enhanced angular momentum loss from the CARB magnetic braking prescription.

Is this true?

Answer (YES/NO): NO